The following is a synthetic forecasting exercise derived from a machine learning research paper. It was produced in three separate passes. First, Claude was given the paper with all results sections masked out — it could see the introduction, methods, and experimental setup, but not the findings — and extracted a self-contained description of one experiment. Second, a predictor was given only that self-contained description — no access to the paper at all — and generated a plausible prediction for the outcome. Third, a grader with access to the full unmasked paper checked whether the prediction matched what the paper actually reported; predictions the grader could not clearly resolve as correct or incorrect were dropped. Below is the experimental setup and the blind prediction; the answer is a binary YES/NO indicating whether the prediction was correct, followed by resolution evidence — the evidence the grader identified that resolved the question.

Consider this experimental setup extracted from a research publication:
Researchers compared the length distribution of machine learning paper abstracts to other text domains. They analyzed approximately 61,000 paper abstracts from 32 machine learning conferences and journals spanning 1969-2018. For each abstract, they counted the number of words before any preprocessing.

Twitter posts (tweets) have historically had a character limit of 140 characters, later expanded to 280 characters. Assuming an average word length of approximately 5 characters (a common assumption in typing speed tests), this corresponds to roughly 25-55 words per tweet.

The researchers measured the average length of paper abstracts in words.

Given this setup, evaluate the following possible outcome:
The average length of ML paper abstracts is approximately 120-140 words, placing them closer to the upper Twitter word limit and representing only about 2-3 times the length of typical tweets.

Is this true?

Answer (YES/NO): NO